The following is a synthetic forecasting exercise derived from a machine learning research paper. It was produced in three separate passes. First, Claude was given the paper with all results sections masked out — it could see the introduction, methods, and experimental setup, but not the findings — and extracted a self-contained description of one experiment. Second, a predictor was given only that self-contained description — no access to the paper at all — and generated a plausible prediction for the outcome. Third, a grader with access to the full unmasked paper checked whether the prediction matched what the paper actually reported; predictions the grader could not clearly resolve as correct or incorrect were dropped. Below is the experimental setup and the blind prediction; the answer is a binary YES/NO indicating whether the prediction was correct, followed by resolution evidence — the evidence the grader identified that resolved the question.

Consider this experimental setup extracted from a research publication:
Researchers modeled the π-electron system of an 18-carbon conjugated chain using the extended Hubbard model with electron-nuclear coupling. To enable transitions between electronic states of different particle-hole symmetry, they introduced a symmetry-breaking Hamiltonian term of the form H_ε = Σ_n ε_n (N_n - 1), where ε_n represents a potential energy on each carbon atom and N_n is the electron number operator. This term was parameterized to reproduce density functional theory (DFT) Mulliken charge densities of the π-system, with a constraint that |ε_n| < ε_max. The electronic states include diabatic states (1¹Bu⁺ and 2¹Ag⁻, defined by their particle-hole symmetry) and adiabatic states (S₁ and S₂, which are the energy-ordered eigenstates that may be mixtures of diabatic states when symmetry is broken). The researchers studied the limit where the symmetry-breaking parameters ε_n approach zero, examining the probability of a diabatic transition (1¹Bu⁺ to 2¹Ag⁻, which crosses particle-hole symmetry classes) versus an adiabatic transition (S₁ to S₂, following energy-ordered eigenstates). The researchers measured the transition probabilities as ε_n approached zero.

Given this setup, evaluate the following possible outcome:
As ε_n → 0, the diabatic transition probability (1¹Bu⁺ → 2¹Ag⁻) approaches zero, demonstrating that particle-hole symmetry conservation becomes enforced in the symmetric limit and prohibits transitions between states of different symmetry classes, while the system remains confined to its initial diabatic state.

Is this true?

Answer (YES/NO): YES